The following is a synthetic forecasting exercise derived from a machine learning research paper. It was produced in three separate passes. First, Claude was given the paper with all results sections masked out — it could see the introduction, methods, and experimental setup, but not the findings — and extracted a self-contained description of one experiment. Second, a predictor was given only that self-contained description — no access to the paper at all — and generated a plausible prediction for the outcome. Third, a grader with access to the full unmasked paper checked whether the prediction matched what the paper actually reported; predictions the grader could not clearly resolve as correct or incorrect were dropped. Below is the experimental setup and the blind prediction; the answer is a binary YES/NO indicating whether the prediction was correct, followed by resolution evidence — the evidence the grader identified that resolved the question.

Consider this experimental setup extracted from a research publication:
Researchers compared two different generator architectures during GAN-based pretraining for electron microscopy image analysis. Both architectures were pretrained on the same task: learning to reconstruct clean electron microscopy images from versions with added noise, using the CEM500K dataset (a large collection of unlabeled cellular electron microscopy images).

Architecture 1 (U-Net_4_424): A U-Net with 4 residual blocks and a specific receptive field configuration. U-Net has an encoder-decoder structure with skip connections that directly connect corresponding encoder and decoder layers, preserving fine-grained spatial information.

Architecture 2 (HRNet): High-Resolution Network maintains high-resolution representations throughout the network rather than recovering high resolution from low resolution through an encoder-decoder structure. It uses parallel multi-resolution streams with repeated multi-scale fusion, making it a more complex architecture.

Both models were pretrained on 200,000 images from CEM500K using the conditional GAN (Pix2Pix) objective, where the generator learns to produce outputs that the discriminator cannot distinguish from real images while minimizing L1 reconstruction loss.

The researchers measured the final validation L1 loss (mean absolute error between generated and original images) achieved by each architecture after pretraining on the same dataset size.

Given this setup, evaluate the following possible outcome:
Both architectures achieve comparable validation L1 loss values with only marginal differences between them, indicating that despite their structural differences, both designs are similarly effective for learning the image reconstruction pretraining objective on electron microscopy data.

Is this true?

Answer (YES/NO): NO